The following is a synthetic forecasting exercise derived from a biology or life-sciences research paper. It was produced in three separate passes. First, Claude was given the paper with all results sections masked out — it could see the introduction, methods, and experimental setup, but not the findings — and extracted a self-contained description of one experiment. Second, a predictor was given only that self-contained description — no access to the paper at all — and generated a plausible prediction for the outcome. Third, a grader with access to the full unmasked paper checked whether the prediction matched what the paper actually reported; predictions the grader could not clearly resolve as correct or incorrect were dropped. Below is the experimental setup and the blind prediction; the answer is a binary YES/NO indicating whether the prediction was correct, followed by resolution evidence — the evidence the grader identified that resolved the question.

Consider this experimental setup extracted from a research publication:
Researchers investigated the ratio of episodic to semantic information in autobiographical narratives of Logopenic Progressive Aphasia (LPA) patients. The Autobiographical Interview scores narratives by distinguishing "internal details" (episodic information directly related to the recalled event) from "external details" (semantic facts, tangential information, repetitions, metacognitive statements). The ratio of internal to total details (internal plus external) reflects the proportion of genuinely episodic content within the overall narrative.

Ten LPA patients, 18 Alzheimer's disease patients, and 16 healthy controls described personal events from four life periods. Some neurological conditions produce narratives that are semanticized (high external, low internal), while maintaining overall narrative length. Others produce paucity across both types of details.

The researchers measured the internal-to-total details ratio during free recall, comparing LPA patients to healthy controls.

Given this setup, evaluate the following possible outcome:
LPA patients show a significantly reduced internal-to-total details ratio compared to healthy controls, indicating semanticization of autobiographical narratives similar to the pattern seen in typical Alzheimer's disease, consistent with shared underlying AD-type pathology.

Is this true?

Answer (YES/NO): YES